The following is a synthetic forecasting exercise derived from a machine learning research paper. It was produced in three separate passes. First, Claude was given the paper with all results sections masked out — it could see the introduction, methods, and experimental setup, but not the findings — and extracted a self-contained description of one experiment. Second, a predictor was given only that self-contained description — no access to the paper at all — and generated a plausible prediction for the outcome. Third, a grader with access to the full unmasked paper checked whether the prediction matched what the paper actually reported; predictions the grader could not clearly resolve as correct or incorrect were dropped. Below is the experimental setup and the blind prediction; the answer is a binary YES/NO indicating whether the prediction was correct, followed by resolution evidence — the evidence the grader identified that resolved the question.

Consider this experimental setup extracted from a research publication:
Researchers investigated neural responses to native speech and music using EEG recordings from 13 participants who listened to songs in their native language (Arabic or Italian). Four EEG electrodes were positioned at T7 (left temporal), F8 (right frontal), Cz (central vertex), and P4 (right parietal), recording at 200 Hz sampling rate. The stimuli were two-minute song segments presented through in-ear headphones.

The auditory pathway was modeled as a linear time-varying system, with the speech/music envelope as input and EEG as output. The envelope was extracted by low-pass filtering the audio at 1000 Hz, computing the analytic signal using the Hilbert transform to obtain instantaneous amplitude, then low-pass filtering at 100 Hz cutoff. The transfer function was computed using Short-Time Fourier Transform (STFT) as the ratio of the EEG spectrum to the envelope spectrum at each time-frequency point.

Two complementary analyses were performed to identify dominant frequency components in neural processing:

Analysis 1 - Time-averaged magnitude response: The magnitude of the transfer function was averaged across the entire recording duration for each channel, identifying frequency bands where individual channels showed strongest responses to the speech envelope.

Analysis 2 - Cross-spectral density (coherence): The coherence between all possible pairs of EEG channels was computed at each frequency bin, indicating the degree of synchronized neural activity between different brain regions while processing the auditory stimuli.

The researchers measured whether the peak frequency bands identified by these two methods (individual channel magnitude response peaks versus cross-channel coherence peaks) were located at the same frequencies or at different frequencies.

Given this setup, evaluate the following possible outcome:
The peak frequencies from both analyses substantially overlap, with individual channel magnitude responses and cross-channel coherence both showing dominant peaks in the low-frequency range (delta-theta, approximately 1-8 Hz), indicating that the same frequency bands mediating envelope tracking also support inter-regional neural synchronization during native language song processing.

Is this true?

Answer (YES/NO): NO